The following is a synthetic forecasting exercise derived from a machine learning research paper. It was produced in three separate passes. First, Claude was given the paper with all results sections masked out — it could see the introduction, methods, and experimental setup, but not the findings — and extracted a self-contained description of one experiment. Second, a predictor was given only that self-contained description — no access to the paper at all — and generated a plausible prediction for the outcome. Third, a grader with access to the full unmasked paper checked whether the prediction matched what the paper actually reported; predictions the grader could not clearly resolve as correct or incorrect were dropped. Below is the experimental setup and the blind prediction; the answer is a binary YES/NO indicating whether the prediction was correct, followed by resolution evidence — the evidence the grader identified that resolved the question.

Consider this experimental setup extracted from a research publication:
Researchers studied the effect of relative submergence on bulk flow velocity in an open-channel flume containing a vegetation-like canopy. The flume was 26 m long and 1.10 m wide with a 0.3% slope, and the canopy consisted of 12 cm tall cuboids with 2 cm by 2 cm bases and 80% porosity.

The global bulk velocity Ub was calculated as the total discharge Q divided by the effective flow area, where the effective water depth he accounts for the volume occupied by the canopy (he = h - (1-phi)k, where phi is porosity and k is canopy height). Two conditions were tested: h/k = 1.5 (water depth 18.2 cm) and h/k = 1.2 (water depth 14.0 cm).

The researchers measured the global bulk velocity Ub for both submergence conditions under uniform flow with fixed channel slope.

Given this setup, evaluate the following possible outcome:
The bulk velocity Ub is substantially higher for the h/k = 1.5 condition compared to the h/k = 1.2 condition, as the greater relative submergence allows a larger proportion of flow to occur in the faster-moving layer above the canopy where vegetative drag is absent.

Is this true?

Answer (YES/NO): YES